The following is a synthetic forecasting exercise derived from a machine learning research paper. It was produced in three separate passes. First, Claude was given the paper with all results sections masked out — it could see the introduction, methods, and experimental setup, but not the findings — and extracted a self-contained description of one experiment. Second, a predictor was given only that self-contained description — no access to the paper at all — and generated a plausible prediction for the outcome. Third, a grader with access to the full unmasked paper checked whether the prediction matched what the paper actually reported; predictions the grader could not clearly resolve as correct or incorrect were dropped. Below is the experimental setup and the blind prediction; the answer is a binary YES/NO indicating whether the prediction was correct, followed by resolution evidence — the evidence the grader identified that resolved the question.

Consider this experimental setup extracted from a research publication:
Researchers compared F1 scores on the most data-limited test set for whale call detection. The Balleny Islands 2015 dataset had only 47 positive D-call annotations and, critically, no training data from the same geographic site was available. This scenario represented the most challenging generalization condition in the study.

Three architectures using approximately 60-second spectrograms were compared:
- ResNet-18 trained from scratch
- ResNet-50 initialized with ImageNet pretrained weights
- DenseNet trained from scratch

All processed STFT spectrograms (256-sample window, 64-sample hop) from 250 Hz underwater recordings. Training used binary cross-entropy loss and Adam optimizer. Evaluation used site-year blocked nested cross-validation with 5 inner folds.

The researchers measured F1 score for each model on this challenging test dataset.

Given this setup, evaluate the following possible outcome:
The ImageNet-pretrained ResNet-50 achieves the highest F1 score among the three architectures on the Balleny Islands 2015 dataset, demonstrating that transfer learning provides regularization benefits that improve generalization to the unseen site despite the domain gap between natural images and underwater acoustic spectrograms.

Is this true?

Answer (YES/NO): NO